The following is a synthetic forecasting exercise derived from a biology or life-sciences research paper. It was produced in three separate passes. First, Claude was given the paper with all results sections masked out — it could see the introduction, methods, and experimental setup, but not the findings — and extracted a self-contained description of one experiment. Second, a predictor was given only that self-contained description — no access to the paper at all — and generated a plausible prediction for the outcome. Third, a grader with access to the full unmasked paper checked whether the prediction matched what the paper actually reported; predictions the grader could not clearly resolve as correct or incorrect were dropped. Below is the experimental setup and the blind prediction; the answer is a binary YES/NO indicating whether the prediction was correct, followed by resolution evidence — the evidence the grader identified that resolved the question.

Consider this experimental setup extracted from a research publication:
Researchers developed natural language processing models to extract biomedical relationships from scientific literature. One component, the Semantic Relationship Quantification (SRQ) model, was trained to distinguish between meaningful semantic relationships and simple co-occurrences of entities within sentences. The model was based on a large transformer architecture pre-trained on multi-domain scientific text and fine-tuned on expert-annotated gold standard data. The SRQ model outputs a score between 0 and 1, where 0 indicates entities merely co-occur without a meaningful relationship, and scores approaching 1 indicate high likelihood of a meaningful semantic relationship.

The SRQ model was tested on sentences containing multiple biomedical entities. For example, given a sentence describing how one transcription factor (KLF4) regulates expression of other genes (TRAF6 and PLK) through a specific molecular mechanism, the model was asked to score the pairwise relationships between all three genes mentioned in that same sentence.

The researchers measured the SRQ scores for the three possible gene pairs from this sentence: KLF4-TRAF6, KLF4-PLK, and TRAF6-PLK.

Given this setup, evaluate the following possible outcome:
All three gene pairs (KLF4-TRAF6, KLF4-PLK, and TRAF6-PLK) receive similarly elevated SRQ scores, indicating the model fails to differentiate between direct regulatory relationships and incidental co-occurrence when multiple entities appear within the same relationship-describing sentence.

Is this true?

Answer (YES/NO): NO